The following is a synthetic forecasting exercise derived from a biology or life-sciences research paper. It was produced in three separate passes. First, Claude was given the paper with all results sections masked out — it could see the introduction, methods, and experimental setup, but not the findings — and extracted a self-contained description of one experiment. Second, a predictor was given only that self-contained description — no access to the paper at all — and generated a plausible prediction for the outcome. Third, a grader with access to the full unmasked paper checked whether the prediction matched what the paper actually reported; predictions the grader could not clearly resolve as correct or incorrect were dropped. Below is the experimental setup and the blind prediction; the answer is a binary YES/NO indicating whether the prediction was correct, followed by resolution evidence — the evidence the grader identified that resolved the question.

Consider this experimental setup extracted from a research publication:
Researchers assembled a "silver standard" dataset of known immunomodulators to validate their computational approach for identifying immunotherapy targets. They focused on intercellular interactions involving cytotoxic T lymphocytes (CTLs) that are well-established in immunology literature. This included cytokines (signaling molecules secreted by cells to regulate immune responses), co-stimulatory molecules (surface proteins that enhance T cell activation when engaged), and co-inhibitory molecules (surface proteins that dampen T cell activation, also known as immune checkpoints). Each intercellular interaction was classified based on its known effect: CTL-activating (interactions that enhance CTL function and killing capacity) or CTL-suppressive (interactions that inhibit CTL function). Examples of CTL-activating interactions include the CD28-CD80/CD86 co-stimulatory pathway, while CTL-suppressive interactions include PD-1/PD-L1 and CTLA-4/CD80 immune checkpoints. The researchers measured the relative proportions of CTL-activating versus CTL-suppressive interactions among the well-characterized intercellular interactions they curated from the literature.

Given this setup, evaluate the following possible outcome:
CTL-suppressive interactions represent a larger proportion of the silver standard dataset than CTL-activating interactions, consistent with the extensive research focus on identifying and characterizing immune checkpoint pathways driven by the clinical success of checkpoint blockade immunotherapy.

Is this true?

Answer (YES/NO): NO